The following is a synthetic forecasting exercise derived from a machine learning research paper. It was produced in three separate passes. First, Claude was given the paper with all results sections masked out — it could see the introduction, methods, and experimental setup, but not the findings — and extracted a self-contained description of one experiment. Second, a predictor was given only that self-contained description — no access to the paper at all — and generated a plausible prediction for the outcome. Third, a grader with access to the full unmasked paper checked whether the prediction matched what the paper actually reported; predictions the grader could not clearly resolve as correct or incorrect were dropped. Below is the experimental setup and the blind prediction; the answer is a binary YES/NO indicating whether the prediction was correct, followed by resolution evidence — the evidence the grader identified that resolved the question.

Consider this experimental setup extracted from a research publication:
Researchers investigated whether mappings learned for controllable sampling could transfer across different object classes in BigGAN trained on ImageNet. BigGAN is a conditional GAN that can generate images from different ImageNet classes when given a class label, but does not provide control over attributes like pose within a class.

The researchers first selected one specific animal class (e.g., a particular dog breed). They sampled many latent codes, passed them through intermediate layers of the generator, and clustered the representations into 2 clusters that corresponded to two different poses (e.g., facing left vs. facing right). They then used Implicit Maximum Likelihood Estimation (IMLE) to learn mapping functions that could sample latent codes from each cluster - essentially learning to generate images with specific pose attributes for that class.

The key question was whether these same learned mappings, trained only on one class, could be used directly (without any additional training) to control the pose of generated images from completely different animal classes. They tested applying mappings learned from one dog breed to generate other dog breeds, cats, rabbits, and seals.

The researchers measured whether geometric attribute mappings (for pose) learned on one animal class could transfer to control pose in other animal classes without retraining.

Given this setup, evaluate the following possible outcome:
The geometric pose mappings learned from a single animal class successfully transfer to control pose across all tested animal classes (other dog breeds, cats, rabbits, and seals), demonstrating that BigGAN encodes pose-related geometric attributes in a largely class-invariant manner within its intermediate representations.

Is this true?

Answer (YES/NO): YES